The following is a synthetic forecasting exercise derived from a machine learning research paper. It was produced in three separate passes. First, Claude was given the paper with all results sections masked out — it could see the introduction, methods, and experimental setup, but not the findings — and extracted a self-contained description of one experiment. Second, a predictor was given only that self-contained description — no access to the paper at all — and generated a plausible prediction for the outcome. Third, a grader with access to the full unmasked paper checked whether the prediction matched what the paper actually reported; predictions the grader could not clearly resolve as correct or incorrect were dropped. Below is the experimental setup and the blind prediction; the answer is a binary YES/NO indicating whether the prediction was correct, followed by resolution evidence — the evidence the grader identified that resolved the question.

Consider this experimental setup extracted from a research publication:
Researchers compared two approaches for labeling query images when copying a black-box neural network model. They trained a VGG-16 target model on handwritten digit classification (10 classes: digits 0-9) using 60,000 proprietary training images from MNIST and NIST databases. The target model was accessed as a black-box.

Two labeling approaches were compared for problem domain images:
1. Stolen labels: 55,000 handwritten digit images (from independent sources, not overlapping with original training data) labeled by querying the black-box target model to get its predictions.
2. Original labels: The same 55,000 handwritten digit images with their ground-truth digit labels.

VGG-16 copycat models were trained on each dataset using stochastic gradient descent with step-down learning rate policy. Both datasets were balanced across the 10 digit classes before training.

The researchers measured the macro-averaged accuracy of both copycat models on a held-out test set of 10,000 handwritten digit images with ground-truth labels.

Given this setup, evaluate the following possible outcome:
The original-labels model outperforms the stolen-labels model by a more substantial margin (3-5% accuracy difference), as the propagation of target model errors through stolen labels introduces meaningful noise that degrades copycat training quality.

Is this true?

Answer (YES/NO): NO